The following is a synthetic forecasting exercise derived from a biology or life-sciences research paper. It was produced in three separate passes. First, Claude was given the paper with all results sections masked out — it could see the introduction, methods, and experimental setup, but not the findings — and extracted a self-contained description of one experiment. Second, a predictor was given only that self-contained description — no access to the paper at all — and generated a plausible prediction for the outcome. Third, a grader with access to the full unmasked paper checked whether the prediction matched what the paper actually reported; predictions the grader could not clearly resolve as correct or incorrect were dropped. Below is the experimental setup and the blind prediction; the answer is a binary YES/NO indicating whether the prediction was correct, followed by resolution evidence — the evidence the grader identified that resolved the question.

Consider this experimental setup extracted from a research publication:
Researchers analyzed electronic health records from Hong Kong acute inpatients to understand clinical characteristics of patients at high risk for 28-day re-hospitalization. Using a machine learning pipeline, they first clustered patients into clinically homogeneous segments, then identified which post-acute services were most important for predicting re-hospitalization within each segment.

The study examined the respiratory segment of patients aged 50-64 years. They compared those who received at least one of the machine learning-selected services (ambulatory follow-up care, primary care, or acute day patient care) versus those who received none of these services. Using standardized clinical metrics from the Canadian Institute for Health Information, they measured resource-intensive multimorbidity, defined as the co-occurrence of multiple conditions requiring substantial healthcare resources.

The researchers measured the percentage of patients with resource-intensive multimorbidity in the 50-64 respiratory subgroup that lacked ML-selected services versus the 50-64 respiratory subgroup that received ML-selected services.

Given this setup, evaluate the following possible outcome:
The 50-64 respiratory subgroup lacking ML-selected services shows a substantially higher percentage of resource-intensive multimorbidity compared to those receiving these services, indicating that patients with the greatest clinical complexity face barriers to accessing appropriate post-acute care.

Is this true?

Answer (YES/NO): YES